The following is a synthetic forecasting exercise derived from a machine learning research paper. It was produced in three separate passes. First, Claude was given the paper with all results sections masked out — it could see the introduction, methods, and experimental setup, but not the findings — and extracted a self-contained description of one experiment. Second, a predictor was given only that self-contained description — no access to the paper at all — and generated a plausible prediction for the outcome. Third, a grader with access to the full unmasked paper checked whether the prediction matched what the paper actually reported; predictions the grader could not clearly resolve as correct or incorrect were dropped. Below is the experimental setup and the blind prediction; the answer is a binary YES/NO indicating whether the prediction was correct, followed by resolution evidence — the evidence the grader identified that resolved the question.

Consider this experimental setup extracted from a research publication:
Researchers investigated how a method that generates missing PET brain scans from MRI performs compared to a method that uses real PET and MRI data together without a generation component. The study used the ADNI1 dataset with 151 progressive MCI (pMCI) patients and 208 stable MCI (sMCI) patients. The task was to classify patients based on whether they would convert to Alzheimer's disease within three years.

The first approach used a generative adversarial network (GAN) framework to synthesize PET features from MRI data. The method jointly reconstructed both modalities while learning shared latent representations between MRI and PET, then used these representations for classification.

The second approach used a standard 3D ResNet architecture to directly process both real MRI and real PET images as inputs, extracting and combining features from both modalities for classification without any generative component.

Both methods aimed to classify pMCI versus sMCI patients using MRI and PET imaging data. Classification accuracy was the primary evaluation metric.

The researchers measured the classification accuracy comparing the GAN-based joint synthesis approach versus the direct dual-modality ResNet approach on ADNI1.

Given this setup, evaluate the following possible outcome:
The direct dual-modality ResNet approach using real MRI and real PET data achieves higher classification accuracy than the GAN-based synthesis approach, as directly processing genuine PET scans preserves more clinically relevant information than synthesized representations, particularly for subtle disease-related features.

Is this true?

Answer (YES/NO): YES